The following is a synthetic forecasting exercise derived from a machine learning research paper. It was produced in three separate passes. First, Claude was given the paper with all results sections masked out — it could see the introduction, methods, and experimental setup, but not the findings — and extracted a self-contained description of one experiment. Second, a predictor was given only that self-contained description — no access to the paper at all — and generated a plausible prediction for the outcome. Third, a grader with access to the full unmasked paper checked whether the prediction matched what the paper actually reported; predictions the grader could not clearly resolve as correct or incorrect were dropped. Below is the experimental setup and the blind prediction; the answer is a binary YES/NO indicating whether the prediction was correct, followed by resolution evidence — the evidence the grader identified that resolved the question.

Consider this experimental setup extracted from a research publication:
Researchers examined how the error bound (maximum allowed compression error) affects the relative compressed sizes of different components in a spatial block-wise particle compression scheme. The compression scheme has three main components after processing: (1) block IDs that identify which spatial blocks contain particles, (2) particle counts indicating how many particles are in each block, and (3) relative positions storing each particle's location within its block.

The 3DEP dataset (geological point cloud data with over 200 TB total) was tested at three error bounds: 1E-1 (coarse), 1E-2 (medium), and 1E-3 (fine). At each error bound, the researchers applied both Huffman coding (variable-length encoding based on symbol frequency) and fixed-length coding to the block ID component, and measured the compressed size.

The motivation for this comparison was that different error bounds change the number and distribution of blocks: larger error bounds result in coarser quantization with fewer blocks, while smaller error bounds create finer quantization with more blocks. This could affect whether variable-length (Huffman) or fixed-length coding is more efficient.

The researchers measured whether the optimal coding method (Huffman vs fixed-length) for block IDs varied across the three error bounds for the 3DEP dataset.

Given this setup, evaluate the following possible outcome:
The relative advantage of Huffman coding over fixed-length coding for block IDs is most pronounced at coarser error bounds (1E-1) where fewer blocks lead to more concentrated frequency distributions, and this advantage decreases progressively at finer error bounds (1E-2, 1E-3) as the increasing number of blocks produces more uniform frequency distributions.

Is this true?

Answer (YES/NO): NO